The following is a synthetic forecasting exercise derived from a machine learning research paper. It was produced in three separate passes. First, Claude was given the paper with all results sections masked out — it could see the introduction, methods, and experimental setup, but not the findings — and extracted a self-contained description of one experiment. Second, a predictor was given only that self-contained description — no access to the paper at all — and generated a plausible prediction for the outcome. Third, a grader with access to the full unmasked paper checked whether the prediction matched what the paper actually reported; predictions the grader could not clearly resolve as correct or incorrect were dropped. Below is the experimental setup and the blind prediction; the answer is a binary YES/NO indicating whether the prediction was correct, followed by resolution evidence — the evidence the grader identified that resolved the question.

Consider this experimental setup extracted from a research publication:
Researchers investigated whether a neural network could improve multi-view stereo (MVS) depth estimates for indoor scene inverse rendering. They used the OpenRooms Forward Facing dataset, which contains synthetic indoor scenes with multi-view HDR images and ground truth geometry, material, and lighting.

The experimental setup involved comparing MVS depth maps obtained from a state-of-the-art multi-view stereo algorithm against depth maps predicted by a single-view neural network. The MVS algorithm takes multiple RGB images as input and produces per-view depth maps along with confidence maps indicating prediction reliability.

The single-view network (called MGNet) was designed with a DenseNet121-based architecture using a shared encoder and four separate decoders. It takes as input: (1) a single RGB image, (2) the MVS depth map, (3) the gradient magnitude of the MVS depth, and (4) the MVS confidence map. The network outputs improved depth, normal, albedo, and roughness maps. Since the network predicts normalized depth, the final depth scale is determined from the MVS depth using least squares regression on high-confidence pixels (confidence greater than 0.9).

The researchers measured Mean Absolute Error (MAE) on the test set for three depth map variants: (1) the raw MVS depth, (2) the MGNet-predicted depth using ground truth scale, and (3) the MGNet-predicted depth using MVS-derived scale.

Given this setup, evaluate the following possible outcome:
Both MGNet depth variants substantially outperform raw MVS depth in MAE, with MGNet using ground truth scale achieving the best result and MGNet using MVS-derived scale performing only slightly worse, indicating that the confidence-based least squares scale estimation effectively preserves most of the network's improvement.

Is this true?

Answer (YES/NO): YES